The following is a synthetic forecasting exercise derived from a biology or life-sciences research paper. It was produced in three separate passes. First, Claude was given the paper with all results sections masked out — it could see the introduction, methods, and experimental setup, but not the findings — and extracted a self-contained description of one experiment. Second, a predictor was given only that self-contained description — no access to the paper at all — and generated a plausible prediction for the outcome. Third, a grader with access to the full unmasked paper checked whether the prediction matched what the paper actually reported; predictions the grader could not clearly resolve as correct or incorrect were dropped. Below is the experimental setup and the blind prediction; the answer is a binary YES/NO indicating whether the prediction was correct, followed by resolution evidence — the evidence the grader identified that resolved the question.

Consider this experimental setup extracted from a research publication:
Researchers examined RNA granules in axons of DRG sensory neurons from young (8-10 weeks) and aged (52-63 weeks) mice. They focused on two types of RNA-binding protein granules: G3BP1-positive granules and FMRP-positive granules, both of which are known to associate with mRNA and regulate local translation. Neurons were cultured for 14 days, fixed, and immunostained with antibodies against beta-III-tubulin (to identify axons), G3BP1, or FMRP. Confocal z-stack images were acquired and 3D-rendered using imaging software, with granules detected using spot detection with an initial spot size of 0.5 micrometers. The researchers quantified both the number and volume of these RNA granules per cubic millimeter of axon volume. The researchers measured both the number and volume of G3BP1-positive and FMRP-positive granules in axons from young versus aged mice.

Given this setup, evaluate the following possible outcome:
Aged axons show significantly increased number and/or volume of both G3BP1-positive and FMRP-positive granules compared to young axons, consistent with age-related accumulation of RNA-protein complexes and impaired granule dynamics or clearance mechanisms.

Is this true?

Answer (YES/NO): YES